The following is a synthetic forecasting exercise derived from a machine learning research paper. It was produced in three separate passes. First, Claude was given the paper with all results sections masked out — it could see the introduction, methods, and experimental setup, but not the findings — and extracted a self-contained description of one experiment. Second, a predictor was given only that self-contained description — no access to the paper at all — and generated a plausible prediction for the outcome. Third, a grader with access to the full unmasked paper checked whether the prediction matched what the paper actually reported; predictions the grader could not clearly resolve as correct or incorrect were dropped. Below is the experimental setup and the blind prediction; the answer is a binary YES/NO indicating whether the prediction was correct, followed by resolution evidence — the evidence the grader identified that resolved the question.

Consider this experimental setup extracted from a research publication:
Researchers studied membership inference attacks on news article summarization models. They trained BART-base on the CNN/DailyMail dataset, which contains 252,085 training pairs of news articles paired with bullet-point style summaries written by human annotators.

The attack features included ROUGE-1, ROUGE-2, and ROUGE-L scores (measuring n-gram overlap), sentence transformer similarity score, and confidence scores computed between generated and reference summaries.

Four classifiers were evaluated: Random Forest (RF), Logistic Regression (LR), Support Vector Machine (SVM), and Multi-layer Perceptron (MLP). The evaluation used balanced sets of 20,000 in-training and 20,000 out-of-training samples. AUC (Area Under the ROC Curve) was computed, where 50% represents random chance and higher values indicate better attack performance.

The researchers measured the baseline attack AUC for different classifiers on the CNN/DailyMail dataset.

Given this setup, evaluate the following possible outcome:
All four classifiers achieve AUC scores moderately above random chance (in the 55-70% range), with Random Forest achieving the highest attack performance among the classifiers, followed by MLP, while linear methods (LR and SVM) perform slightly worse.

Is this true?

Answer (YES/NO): NO